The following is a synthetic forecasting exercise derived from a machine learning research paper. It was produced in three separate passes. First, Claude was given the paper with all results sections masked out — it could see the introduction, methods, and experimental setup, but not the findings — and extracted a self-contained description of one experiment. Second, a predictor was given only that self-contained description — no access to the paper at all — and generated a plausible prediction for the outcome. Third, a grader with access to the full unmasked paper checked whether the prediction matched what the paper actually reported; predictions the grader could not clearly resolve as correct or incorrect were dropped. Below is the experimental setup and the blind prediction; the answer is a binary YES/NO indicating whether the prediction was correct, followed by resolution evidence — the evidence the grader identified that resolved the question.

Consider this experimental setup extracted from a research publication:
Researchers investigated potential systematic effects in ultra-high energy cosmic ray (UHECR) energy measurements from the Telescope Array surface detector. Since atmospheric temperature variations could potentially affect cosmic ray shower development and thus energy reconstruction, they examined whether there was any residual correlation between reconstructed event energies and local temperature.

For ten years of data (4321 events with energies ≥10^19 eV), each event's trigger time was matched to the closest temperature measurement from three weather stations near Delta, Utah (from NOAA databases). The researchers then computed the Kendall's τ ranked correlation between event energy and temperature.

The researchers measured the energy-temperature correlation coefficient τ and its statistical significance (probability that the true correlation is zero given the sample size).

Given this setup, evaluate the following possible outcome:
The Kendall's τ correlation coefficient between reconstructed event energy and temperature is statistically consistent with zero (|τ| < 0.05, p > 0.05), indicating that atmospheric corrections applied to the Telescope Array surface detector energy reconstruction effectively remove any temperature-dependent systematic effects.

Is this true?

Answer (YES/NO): NO